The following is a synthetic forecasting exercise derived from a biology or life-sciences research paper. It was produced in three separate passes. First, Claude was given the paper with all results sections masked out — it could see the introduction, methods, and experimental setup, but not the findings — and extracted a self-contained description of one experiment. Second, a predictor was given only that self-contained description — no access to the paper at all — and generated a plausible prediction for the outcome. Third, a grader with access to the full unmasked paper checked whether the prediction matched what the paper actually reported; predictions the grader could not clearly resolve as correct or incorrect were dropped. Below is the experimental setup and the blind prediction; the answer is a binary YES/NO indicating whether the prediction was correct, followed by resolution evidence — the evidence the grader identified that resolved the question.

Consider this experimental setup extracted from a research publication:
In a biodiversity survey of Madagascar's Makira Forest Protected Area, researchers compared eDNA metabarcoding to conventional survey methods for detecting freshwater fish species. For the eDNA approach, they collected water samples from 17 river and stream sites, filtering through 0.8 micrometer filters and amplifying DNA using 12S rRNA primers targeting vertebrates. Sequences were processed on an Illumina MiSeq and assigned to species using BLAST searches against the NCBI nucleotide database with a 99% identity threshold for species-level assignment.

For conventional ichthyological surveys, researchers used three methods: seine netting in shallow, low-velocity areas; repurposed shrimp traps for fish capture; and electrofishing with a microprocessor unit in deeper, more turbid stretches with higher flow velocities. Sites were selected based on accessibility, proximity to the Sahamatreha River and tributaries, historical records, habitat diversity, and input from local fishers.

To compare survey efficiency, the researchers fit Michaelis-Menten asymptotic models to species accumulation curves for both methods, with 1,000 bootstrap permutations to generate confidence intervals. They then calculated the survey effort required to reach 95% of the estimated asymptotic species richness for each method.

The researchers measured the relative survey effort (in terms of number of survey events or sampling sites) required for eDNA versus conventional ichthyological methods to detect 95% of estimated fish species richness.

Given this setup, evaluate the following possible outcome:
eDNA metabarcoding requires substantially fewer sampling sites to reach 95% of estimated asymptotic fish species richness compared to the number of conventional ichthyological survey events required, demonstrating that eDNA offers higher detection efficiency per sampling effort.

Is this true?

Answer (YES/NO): YES